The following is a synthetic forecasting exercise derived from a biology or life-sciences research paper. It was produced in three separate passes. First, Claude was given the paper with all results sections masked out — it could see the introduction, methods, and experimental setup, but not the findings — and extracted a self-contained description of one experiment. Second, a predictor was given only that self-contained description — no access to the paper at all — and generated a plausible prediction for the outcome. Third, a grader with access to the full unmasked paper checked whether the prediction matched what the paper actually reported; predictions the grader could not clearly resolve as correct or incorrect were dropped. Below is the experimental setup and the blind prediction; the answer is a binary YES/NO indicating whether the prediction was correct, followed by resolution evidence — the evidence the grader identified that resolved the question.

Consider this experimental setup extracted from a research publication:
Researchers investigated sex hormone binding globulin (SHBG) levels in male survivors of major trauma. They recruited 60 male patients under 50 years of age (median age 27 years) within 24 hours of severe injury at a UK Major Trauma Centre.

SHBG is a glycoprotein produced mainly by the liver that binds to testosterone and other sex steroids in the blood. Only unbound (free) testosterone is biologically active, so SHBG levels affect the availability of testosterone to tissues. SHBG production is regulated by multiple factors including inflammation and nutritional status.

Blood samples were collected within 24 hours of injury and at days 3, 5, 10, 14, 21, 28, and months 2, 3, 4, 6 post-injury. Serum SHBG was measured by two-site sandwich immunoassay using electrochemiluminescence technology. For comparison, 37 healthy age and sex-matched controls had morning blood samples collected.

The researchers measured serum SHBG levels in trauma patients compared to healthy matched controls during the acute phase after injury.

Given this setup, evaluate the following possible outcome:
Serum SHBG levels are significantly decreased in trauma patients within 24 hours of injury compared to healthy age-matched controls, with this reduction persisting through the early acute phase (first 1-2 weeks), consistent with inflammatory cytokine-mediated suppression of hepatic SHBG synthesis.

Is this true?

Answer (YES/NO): NO